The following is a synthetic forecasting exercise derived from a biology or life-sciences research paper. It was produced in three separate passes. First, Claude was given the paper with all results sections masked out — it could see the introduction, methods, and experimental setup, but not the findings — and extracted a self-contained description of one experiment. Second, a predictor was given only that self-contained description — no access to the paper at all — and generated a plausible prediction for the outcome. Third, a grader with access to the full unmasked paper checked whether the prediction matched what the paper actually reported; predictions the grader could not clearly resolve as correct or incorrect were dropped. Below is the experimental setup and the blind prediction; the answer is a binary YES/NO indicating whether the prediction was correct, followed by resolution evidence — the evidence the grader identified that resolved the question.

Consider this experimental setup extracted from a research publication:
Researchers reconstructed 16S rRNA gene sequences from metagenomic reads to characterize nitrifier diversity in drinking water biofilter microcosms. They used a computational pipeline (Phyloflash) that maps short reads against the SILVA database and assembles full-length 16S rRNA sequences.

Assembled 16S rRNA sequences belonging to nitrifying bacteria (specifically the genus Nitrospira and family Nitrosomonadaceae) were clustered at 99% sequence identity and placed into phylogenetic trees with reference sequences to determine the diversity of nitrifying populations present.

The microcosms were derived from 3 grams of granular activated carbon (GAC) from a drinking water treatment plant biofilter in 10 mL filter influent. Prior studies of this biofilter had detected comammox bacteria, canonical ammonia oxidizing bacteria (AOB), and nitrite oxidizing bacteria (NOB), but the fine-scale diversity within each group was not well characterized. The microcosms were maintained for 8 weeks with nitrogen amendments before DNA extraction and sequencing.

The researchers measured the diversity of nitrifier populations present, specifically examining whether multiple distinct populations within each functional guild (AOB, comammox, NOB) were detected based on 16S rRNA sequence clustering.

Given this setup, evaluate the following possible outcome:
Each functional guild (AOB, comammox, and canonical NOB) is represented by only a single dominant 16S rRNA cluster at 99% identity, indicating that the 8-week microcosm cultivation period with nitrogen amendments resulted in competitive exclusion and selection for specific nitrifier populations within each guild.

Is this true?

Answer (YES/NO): NO